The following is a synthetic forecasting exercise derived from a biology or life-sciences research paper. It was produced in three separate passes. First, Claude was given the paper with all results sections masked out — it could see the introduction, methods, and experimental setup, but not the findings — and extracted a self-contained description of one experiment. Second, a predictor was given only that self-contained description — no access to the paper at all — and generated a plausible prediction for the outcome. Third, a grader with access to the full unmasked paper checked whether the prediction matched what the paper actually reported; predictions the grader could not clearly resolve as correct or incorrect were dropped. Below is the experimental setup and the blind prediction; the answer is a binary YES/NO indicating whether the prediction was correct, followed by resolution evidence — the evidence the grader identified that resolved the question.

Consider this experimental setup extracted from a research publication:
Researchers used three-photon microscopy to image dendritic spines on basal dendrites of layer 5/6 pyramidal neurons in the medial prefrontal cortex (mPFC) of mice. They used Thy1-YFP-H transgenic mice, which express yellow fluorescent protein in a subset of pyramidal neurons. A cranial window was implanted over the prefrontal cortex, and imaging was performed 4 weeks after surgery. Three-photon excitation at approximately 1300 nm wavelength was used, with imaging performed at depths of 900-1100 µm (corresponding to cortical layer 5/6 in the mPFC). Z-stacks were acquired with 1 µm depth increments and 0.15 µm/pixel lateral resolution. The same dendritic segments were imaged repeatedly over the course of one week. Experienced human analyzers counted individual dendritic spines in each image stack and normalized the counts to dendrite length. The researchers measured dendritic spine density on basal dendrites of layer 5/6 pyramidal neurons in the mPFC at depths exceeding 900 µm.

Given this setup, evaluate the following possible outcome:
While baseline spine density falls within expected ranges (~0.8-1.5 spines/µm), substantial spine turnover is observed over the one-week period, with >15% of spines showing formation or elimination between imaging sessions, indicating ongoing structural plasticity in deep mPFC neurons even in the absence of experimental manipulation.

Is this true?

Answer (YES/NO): NO